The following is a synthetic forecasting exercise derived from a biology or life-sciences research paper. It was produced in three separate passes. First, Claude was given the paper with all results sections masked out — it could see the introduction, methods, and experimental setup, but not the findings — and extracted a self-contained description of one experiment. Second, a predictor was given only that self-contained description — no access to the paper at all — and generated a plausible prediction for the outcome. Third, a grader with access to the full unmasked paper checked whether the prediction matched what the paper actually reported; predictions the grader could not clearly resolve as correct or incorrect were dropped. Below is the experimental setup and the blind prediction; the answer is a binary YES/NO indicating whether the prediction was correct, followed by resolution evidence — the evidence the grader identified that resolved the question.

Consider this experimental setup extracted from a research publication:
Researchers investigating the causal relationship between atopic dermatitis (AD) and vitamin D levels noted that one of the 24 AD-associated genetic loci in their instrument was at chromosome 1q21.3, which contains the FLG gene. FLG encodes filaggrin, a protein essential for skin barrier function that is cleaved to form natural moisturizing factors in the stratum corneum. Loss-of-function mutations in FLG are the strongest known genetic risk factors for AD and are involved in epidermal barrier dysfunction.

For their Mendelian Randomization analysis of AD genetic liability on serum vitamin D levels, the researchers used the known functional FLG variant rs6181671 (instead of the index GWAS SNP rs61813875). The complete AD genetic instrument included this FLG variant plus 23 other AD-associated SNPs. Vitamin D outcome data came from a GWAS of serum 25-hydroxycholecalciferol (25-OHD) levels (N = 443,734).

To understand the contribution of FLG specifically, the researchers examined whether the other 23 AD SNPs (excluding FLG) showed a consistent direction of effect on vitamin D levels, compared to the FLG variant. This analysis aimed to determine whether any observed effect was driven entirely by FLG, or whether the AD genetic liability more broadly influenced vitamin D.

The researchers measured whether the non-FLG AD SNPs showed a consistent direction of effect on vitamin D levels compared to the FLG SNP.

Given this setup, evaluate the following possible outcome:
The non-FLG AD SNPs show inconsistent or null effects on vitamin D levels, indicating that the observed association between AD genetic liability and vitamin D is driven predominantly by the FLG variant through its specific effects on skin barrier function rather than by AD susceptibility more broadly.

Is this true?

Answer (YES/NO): NO